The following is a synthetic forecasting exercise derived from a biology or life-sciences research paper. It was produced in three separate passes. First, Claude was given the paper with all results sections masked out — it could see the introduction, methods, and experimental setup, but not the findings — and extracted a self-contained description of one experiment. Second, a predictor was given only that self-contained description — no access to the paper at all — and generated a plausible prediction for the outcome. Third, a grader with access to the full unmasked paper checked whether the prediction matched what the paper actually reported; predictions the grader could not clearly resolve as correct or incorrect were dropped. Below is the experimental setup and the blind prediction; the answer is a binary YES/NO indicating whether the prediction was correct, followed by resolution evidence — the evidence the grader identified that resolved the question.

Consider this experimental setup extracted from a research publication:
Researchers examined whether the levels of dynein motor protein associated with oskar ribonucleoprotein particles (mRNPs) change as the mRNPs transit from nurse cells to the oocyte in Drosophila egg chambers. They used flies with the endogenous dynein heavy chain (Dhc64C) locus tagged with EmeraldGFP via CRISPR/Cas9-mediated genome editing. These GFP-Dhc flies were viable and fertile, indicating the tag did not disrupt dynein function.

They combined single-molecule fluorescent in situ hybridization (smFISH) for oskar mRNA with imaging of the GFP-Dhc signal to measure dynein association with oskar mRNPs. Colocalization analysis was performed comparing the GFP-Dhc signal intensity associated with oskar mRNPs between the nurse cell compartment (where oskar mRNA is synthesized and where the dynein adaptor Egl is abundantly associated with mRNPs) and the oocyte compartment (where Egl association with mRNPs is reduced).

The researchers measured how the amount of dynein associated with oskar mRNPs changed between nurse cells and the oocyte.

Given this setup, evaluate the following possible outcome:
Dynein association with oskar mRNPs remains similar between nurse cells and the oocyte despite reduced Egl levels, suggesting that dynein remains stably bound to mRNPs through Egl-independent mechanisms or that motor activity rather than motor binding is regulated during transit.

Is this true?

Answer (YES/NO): YES